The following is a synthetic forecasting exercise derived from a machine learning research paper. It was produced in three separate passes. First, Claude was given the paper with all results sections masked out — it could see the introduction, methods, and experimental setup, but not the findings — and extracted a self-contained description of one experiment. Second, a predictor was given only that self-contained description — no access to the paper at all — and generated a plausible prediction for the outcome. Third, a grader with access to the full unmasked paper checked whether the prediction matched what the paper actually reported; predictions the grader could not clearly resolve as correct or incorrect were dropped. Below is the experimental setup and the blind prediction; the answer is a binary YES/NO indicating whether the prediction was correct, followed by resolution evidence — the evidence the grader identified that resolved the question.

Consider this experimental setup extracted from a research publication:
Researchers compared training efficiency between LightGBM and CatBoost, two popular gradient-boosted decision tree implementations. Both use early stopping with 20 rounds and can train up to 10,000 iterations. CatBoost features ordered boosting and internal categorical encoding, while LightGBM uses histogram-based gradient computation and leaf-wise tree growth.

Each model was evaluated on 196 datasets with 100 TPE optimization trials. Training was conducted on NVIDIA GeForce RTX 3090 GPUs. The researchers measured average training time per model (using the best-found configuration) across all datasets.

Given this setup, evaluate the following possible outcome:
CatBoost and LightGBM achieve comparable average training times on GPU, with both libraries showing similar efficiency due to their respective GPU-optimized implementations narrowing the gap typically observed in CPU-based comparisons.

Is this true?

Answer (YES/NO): NO